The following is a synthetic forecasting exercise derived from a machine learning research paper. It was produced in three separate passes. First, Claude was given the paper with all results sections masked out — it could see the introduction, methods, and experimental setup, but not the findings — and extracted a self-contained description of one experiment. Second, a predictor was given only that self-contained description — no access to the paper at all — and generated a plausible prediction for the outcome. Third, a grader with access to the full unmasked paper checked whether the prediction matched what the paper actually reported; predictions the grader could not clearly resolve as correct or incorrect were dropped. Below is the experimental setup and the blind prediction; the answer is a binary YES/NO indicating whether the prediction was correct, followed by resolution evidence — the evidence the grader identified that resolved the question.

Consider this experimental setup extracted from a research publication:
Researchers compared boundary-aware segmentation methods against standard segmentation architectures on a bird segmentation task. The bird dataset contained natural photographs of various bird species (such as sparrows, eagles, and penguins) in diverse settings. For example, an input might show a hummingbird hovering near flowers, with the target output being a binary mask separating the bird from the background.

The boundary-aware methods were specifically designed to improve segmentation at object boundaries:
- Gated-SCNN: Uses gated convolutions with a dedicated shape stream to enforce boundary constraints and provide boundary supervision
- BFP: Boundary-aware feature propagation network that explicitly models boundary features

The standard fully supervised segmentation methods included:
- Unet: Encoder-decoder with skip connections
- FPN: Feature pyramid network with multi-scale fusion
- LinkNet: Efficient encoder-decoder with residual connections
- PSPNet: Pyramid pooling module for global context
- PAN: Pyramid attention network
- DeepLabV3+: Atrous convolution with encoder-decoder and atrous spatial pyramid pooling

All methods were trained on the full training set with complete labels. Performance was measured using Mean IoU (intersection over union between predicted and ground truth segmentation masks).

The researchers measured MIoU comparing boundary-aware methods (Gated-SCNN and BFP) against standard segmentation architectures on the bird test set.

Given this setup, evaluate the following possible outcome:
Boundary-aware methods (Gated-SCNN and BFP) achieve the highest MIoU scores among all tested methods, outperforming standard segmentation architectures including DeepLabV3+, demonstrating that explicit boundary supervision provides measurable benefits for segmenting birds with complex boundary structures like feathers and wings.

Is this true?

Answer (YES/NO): NO